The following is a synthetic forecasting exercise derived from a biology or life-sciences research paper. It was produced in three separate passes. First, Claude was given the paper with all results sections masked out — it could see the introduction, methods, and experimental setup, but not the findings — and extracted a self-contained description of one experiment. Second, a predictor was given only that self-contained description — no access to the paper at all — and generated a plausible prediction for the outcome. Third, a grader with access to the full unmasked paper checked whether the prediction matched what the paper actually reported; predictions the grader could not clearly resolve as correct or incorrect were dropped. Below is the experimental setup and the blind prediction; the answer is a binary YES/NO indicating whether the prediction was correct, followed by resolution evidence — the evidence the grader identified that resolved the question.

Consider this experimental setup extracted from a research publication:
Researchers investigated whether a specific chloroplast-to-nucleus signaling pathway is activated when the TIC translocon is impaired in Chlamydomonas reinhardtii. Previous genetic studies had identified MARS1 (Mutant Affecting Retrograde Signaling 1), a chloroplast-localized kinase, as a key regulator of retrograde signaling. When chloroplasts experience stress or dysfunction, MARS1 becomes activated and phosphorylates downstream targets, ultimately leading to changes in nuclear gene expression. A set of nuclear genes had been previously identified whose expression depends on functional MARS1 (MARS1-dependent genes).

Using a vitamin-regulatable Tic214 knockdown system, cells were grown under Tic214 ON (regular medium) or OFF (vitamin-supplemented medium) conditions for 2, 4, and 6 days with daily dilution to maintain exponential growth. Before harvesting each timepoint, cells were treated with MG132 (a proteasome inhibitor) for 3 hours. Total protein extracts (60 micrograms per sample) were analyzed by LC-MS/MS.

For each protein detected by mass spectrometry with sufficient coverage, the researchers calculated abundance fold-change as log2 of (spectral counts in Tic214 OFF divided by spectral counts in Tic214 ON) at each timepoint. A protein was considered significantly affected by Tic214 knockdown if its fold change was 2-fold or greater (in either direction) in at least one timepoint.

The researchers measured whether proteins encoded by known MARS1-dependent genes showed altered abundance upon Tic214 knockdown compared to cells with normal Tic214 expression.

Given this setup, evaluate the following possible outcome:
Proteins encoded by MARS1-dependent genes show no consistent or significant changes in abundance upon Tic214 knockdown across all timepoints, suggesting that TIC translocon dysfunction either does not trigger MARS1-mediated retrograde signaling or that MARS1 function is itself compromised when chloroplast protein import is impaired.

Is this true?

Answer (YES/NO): NO